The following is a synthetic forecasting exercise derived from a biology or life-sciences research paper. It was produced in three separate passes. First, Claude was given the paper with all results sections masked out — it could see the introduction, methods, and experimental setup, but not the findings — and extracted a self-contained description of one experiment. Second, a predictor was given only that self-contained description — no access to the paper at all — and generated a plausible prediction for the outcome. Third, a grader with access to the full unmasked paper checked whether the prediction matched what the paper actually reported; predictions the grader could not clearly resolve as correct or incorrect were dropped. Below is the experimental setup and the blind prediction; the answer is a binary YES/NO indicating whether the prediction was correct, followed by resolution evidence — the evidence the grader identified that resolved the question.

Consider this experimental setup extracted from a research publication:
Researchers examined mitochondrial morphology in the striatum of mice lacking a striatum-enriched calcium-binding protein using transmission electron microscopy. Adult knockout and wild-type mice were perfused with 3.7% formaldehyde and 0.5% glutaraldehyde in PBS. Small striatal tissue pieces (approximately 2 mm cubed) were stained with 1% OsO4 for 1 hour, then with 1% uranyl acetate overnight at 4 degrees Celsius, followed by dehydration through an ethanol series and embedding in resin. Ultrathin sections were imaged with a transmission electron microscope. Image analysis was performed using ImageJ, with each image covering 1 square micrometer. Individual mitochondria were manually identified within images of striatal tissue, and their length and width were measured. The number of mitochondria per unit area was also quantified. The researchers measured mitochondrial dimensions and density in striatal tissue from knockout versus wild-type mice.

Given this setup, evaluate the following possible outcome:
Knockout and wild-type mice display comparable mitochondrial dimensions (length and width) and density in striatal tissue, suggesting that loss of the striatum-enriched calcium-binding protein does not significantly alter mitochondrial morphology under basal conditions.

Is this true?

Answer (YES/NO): NO